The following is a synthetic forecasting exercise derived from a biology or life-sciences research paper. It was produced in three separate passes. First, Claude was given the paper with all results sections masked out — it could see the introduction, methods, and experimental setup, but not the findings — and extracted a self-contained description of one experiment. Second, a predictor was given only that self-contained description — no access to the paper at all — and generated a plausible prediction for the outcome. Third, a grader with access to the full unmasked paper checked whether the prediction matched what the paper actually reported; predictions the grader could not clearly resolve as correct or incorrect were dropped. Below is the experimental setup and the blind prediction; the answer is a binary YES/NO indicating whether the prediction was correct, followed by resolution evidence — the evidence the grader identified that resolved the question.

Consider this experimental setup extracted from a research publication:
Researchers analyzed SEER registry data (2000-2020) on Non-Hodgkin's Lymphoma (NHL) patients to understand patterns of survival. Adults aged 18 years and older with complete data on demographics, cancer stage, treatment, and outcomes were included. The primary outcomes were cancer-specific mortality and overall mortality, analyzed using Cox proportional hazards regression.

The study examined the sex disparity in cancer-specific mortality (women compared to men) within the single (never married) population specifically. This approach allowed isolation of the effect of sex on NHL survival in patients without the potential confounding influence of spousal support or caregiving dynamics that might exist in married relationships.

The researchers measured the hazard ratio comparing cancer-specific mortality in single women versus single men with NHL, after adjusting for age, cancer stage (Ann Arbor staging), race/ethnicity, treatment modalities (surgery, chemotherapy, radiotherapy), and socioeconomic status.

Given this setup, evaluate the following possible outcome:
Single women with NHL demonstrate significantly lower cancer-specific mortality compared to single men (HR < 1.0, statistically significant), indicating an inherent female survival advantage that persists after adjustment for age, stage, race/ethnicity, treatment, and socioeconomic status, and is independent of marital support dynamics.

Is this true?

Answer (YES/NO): NO